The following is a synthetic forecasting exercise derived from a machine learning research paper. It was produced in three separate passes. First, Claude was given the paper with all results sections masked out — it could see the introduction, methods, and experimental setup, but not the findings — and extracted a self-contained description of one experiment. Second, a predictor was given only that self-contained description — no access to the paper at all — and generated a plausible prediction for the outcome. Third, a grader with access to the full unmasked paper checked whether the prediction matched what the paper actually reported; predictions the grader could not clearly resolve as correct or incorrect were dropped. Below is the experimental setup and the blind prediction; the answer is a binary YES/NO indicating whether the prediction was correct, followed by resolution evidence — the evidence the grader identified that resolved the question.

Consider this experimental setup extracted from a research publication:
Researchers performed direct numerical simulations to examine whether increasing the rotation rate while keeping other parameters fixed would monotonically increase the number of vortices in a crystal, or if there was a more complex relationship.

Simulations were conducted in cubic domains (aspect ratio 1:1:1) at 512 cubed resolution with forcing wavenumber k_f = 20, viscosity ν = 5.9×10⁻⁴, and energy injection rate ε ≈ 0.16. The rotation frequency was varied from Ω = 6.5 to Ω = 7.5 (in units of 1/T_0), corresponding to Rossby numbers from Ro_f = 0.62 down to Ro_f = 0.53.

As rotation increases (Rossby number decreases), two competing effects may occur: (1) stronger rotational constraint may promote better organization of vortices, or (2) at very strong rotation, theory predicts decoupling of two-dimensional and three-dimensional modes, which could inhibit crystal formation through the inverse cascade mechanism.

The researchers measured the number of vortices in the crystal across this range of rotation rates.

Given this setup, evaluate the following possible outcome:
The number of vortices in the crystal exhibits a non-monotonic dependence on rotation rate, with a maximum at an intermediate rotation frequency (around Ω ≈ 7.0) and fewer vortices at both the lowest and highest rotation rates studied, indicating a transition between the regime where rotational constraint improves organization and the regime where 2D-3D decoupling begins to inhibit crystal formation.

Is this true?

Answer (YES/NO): NO